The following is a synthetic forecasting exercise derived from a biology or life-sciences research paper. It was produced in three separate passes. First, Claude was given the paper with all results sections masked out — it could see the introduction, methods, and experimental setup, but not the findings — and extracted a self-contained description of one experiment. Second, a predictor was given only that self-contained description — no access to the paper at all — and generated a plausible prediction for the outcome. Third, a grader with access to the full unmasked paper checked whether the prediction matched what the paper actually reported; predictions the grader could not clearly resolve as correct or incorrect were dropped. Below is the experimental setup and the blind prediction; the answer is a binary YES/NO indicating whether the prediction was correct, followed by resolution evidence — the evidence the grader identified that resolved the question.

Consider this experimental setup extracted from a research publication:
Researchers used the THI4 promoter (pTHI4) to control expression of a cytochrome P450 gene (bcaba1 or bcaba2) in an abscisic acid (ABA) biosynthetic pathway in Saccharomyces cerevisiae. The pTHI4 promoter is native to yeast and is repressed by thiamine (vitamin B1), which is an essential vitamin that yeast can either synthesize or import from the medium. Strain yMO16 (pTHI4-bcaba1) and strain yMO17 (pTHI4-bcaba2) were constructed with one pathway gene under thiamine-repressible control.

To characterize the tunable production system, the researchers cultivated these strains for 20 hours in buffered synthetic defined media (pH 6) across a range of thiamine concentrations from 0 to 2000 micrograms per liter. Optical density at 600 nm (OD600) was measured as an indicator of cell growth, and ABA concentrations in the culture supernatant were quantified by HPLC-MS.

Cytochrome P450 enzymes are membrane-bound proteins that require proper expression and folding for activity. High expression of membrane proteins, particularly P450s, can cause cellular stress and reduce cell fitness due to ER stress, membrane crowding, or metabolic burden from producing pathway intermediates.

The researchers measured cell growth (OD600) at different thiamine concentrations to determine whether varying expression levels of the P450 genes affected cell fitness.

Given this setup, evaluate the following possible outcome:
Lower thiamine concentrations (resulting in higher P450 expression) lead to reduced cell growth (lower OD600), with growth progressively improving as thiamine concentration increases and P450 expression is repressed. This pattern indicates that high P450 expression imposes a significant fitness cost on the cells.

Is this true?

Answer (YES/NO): YES